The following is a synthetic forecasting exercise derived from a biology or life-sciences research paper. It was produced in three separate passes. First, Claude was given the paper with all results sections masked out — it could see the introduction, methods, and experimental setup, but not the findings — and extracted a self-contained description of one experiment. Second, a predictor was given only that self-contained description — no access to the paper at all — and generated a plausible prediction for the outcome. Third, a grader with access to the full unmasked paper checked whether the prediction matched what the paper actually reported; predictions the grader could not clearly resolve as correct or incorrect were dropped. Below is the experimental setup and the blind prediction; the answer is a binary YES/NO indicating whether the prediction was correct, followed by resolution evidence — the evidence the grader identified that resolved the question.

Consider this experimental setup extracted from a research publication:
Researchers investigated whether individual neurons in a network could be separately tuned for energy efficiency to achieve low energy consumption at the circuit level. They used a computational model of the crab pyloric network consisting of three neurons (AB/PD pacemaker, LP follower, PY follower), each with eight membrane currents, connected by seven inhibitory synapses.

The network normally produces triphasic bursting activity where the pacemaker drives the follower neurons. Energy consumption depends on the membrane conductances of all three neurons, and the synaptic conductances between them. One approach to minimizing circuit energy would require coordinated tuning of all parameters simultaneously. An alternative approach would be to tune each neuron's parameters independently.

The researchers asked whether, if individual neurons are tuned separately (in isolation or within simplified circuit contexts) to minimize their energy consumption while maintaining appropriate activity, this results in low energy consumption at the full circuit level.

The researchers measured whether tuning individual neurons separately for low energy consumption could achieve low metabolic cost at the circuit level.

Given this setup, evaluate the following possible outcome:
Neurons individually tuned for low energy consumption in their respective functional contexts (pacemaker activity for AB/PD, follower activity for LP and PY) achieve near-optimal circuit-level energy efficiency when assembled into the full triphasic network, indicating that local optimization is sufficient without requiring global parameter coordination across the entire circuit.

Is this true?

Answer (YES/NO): YES